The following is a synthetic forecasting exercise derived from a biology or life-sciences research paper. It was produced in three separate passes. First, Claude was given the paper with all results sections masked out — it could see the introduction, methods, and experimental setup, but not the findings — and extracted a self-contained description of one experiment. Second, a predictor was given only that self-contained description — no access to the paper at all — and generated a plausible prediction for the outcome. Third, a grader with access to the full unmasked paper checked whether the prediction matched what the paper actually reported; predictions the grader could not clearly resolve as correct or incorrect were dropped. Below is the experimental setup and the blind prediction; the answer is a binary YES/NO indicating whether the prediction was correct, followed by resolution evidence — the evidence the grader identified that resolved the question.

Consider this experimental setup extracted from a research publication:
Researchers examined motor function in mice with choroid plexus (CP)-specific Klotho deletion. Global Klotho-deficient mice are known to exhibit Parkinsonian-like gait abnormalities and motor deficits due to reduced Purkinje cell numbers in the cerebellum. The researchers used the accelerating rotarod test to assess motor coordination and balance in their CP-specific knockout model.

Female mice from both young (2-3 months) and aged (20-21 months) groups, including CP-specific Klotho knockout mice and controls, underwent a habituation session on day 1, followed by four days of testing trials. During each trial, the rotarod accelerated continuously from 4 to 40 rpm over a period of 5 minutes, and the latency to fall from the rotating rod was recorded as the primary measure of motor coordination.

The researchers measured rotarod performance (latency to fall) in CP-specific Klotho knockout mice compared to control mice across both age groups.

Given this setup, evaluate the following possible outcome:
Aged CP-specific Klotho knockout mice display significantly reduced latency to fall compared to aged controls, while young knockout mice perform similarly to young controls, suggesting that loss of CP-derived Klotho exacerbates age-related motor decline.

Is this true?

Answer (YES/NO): NO